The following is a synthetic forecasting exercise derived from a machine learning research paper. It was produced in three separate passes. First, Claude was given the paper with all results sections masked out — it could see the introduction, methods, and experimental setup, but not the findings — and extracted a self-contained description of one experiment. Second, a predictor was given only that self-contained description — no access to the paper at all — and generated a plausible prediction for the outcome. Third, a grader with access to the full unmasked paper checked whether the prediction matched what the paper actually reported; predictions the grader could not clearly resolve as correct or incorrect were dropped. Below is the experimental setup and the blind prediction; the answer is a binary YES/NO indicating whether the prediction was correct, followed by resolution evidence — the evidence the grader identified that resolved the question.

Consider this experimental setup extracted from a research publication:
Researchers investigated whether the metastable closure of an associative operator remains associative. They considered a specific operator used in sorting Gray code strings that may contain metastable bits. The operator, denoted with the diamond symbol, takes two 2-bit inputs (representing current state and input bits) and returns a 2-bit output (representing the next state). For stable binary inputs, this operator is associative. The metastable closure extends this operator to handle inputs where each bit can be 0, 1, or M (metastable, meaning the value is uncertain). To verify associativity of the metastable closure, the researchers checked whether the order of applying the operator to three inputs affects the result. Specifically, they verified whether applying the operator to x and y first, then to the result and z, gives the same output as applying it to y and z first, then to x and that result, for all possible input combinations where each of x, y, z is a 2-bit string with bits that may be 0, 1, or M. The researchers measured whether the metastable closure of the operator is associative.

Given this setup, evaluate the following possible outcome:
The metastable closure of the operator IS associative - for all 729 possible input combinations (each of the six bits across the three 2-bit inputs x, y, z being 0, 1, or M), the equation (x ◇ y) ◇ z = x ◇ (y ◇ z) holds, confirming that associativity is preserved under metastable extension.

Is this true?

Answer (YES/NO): YES